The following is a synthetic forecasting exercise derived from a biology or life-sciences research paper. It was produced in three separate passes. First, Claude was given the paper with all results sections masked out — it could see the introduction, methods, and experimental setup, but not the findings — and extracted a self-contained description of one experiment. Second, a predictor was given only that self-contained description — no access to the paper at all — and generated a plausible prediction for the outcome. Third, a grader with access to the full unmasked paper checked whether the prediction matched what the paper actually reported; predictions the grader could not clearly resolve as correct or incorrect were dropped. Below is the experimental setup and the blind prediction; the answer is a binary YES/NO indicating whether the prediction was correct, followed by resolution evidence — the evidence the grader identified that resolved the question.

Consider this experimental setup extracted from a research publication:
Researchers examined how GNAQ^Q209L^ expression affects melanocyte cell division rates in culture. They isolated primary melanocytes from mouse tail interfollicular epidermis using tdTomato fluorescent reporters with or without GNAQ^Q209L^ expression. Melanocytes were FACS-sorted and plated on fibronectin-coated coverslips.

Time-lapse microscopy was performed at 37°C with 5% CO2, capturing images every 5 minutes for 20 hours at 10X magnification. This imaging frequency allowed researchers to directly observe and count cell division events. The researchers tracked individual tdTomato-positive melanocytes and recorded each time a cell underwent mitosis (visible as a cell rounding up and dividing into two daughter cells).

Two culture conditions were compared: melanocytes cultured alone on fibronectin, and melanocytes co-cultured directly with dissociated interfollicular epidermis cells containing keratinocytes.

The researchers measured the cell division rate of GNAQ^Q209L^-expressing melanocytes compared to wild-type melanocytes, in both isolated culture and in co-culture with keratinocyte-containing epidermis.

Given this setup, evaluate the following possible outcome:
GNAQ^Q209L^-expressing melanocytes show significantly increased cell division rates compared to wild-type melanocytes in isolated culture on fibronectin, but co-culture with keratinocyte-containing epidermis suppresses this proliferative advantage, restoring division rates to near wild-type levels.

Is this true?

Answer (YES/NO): NO